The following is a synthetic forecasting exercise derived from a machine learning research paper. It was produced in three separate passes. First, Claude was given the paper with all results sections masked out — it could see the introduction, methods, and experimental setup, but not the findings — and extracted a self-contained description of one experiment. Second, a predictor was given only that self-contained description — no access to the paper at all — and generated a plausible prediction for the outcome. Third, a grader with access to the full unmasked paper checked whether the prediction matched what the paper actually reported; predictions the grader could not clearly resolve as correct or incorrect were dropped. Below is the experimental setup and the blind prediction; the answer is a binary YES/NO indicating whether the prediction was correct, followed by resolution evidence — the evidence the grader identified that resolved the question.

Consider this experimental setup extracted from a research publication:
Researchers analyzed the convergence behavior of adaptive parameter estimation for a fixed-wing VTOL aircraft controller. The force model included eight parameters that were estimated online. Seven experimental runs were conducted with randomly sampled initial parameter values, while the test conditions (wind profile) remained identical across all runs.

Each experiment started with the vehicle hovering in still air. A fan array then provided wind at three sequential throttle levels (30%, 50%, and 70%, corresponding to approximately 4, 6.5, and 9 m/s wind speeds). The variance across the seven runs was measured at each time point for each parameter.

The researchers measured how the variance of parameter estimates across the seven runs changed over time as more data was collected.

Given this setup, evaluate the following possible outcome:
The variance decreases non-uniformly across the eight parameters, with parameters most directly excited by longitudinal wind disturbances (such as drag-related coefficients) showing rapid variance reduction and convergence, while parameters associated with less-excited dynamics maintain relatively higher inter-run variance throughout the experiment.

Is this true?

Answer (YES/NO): NO